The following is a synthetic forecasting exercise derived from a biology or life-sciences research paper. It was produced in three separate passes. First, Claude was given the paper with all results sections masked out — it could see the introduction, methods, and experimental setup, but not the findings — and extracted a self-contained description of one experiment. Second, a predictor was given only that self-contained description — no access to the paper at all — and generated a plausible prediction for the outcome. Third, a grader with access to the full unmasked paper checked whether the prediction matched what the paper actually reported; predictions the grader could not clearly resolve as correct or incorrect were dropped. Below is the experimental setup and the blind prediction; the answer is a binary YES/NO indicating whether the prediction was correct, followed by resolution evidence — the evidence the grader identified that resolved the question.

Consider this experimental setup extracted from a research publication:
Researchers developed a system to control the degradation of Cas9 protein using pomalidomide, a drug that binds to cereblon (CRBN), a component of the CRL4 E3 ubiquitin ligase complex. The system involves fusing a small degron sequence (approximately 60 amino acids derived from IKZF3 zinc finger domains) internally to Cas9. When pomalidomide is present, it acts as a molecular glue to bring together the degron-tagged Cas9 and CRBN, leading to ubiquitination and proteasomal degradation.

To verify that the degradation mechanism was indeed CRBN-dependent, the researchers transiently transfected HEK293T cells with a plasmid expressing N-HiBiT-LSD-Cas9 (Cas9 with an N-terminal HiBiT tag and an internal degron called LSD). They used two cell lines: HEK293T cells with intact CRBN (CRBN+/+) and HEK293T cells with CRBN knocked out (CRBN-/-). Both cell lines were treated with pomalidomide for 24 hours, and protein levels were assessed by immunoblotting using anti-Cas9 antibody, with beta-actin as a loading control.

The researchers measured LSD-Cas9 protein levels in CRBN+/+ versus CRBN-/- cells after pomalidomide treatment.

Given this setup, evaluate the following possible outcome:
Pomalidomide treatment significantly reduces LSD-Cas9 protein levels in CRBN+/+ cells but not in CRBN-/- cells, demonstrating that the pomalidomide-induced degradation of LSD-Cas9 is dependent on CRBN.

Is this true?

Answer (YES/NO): YES